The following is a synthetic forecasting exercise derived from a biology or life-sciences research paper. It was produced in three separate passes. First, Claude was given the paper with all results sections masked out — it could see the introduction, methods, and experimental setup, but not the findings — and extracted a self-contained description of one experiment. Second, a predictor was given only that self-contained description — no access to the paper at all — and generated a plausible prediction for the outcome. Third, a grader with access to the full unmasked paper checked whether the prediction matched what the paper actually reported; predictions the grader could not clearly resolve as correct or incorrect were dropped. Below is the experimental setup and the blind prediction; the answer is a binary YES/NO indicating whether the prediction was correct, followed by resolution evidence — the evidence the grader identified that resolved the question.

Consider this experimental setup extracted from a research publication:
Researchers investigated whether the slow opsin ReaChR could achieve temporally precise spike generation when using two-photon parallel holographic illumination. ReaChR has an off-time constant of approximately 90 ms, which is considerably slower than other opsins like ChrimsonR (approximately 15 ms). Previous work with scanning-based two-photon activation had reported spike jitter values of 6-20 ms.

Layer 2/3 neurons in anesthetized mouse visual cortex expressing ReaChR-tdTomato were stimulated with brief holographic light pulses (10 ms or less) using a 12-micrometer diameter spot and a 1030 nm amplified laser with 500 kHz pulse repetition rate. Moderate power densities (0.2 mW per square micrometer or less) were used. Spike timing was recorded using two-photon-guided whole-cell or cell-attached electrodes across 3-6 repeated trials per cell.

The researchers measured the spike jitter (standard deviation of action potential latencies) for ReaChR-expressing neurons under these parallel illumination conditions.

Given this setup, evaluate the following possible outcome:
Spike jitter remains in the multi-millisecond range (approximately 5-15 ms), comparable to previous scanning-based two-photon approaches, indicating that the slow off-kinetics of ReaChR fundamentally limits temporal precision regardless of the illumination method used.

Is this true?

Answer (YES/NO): NO